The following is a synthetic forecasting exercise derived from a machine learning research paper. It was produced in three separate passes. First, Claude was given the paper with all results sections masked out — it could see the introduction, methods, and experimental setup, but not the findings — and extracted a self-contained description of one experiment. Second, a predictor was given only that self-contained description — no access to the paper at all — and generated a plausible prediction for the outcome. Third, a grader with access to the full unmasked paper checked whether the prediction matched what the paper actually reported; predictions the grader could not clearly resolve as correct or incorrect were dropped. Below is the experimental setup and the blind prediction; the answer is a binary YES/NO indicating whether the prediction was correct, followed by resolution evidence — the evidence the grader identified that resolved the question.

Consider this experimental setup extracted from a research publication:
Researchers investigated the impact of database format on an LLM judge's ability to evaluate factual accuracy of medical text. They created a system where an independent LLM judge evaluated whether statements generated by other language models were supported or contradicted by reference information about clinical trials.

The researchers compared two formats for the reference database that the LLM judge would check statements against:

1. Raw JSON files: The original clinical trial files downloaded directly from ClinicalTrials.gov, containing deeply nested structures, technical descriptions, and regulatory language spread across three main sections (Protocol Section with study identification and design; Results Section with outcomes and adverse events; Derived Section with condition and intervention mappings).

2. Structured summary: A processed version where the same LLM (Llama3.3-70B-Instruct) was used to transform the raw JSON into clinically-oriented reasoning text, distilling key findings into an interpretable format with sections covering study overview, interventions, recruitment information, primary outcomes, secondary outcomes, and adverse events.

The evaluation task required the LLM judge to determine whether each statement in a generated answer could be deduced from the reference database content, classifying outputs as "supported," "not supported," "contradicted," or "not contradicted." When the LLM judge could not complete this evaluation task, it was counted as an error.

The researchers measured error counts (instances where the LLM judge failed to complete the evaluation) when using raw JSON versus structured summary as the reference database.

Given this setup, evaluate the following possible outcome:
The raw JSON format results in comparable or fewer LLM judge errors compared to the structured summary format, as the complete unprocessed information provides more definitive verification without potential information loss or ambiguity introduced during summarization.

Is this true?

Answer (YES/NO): NO